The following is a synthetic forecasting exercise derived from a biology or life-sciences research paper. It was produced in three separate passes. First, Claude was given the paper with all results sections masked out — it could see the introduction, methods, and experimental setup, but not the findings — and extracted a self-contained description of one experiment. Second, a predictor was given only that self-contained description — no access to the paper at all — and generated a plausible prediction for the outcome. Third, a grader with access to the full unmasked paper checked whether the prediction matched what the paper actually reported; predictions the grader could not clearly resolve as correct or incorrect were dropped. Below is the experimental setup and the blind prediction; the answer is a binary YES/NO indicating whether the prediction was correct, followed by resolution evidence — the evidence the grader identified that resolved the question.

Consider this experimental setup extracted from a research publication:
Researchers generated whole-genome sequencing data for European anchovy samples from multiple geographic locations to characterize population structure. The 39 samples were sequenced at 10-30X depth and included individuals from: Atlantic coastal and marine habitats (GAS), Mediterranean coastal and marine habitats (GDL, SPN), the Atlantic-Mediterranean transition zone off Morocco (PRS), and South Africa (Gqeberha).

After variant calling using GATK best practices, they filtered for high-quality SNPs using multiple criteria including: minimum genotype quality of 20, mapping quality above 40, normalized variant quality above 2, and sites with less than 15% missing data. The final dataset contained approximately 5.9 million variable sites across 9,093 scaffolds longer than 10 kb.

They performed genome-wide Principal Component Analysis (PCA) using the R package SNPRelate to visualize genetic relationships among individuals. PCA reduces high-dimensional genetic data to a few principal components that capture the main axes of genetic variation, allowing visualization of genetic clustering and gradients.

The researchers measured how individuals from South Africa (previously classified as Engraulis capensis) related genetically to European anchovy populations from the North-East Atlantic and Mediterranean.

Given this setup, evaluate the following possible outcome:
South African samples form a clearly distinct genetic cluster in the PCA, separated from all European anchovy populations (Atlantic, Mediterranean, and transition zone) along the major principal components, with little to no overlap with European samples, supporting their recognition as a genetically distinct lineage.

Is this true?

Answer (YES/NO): YES